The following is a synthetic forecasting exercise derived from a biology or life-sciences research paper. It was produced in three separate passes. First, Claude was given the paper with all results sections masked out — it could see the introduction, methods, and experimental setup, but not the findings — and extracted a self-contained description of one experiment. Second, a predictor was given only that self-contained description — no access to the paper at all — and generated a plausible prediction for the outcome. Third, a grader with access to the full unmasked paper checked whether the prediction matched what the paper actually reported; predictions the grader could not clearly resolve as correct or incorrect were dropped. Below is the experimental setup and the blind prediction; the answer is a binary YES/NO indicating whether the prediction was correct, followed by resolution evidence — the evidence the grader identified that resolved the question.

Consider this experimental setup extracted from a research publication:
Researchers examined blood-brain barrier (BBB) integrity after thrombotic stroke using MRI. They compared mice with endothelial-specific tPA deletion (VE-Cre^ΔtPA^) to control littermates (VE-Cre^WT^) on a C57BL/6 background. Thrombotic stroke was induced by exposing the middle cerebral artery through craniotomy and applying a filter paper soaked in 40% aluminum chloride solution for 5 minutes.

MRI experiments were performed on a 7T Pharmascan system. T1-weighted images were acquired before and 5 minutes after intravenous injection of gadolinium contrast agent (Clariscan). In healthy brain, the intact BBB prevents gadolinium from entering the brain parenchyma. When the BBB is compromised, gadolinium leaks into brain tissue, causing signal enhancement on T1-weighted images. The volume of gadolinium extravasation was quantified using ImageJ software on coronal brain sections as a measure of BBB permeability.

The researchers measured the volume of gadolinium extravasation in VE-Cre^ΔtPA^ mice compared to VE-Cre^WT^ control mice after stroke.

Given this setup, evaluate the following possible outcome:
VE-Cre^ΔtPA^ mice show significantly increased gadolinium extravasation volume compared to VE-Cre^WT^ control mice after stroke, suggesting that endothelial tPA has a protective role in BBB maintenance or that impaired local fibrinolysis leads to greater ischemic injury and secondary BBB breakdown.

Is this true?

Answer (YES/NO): YES